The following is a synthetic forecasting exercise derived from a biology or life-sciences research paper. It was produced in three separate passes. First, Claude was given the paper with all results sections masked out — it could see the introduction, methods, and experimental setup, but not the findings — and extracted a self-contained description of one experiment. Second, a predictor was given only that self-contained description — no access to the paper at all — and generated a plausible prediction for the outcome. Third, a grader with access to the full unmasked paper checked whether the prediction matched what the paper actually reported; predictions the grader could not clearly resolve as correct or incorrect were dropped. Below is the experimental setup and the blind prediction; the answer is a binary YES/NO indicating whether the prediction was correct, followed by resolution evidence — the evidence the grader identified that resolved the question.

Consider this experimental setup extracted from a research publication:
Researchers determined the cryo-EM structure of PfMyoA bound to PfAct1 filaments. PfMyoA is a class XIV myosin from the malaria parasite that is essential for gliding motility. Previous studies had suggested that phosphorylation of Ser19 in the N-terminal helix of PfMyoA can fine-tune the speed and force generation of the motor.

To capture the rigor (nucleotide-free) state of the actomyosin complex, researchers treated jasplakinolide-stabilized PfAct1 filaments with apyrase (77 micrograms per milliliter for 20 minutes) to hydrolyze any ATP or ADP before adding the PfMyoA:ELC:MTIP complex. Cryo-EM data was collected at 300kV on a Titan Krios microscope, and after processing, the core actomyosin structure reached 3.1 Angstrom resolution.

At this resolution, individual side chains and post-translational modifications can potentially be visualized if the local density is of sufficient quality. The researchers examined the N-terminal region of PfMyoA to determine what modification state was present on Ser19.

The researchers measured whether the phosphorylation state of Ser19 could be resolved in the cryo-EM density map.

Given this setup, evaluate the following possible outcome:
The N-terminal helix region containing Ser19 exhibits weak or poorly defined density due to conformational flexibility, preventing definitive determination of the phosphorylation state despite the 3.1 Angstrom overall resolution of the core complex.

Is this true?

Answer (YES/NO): NO